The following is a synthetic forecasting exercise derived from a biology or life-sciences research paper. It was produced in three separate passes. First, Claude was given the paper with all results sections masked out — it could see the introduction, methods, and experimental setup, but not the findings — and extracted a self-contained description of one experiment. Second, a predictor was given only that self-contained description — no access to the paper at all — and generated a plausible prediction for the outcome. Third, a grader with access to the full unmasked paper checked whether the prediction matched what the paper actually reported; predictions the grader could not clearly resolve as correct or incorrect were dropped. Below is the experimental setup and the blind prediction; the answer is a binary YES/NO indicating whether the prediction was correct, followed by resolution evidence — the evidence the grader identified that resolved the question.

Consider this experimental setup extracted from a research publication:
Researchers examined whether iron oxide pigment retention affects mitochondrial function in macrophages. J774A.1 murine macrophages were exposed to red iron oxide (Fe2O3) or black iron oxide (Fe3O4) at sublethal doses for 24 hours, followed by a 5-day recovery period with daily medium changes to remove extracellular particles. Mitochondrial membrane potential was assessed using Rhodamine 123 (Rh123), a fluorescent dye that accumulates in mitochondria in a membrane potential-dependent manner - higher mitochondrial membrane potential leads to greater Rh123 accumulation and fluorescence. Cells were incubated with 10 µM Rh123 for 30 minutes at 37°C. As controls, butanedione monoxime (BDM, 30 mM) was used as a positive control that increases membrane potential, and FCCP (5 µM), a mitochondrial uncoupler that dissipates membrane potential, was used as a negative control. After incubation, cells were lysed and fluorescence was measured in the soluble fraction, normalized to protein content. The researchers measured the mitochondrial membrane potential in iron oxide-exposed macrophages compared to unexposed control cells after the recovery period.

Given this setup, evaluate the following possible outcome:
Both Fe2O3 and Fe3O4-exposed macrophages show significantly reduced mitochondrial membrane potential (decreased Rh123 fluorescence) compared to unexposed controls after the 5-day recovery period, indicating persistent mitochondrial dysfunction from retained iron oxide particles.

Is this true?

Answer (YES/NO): NO